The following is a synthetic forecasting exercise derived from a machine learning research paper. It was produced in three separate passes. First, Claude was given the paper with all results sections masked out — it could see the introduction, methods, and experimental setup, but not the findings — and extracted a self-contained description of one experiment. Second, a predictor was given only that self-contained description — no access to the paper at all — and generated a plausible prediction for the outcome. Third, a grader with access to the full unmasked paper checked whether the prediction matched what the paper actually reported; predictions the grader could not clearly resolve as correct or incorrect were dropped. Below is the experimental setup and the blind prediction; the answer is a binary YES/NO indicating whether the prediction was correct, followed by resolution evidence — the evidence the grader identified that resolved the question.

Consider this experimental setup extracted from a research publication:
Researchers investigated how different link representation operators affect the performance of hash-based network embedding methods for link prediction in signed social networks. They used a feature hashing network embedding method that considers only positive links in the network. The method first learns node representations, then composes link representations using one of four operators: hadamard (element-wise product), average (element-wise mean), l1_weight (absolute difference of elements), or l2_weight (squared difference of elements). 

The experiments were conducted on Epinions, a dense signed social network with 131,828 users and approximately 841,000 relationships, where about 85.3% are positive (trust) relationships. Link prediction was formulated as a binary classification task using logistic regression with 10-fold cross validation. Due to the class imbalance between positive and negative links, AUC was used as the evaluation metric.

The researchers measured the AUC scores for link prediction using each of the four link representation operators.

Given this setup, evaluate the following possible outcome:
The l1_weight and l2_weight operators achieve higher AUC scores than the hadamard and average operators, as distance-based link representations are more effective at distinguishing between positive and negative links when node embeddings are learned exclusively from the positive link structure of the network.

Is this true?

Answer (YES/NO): NO